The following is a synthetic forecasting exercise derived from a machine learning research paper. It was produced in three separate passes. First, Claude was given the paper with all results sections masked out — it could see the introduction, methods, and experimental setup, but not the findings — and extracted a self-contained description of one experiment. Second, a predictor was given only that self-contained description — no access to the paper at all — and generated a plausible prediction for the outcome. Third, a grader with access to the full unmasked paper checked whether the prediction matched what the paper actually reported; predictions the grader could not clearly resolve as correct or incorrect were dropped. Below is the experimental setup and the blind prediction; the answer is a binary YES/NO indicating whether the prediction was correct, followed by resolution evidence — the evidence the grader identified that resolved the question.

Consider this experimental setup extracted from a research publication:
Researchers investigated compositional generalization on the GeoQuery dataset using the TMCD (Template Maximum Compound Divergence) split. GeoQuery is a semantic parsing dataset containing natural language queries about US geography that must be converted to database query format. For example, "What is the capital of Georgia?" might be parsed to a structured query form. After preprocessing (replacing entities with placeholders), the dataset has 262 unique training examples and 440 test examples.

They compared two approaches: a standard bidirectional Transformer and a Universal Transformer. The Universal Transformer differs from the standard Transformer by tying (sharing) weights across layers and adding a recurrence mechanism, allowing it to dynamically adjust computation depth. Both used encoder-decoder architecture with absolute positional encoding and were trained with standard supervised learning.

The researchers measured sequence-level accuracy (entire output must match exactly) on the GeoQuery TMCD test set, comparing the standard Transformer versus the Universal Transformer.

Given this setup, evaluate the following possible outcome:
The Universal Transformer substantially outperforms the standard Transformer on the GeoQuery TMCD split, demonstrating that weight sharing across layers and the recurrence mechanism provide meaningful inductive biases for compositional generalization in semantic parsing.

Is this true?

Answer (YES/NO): NO